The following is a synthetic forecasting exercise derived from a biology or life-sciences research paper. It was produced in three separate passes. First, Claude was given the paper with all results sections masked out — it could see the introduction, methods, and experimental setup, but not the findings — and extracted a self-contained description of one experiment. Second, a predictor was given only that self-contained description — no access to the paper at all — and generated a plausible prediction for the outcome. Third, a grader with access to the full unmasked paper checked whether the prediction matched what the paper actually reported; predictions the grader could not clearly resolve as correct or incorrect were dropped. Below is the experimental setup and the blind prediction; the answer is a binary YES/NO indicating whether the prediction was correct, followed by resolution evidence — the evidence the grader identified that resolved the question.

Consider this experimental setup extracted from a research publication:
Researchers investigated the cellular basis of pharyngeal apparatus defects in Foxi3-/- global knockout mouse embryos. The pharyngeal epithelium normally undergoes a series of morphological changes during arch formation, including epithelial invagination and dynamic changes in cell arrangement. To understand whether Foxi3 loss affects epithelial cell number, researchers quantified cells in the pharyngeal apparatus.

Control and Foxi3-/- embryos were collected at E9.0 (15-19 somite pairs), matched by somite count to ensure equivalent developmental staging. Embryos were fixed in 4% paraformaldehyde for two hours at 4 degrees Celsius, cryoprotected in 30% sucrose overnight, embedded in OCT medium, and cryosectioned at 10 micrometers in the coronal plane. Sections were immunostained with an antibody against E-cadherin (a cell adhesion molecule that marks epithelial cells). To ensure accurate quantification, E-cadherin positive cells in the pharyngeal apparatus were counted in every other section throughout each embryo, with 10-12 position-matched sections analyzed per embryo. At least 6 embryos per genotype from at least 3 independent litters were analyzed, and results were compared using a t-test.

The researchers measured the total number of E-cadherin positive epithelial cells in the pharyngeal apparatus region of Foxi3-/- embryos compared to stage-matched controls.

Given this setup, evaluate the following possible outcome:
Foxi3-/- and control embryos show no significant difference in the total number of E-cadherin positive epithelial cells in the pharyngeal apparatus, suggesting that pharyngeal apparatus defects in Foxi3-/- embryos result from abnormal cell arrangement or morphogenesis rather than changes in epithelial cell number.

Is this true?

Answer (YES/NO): NO